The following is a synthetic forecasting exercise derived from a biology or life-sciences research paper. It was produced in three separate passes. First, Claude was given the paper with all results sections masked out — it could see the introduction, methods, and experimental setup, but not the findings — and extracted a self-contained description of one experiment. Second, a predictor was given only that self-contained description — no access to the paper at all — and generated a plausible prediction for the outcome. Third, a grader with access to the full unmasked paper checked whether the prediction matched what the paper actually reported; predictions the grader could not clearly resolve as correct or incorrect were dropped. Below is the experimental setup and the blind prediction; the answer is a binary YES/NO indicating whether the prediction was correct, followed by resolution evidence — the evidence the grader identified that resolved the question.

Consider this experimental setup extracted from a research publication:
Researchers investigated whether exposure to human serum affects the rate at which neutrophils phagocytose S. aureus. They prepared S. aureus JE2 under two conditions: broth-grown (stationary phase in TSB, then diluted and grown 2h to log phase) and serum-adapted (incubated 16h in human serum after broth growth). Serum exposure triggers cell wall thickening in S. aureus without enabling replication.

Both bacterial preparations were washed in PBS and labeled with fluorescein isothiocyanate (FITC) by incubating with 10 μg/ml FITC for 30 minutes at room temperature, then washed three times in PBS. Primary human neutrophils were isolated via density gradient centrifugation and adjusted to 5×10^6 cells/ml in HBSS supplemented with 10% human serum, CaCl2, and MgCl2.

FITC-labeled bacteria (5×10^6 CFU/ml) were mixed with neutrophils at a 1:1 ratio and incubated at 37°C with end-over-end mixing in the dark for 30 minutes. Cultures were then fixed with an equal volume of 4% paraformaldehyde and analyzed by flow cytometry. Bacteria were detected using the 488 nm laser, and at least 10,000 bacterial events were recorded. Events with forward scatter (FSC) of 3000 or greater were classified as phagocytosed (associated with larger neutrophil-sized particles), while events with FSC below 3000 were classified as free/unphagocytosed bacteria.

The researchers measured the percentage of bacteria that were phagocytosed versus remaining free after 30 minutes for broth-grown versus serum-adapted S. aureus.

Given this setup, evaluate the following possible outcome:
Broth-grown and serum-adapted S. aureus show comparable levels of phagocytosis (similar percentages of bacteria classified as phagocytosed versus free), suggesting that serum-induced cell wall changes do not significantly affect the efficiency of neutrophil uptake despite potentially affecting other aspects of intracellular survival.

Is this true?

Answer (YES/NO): NO